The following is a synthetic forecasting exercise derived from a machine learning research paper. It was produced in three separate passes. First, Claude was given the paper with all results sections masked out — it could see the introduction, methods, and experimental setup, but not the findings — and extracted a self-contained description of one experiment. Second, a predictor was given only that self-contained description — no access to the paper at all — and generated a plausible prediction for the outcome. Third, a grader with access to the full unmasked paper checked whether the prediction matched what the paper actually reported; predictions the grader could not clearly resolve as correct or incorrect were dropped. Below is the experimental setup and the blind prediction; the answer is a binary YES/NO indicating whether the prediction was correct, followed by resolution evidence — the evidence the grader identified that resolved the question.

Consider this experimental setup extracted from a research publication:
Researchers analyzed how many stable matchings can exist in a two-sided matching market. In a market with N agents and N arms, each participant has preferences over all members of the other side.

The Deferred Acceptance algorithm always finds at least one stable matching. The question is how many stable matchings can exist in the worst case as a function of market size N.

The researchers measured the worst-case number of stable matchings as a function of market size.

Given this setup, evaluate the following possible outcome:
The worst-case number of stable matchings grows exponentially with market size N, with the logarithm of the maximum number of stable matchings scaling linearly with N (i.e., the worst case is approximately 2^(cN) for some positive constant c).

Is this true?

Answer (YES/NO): YES